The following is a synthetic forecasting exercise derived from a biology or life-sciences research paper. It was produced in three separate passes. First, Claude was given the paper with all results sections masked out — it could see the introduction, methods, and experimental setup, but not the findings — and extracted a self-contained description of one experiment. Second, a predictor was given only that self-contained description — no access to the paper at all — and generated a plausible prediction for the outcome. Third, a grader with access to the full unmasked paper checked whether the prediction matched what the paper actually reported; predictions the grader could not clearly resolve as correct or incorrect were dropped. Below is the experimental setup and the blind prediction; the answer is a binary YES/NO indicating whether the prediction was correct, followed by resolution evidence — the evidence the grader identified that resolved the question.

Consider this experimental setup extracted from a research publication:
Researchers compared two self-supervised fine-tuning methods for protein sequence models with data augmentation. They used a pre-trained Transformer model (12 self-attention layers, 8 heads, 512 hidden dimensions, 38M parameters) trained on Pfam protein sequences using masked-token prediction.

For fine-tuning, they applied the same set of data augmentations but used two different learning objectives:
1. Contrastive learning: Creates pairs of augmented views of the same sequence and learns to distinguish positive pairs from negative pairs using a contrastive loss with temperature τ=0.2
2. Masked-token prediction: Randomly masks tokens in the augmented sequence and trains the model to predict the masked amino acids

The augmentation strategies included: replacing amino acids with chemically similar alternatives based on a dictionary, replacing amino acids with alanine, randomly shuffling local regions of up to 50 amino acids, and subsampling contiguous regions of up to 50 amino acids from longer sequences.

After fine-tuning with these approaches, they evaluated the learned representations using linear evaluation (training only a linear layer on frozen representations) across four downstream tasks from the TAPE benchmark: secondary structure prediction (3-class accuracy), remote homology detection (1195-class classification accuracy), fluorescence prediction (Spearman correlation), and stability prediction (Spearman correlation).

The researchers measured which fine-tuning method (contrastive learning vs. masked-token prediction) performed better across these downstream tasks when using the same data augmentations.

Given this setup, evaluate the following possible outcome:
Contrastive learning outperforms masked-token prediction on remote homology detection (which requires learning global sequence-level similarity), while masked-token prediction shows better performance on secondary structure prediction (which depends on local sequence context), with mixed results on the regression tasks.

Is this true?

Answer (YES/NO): NO